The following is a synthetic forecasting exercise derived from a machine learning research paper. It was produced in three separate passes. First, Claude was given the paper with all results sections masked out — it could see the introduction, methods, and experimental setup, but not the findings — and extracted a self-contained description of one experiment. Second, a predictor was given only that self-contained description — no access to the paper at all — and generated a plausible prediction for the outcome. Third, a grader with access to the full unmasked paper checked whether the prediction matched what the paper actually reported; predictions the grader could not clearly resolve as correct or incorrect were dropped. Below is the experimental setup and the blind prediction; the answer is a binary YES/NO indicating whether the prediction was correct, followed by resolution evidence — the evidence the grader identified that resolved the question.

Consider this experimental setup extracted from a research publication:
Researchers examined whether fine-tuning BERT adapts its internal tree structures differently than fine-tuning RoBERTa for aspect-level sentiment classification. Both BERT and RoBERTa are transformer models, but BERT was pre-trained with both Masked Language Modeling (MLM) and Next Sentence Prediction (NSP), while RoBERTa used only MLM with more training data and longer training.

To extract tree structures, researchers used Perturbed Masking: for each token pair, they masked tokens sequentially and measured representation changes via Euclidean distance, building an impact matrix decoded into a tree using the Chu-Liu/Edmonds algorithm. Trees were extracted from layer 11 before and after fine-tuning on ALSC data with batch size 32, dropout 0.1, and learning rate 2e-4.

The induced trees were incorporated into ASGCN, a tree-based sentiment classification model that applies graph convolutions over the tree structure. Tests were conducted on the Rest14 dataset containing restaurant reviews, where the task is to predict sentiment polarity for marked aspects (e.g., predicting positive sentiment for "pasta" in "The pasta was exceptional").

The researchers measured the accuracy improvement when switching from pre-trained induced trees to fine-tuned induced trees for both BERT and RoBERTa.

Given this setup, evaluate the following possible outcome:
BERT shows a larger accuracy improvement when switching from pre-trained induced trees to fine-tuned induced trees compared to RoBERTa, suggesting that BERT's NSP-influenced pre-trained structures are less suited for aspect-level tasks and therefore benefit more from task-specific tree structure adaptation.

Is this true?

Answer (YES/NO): NO